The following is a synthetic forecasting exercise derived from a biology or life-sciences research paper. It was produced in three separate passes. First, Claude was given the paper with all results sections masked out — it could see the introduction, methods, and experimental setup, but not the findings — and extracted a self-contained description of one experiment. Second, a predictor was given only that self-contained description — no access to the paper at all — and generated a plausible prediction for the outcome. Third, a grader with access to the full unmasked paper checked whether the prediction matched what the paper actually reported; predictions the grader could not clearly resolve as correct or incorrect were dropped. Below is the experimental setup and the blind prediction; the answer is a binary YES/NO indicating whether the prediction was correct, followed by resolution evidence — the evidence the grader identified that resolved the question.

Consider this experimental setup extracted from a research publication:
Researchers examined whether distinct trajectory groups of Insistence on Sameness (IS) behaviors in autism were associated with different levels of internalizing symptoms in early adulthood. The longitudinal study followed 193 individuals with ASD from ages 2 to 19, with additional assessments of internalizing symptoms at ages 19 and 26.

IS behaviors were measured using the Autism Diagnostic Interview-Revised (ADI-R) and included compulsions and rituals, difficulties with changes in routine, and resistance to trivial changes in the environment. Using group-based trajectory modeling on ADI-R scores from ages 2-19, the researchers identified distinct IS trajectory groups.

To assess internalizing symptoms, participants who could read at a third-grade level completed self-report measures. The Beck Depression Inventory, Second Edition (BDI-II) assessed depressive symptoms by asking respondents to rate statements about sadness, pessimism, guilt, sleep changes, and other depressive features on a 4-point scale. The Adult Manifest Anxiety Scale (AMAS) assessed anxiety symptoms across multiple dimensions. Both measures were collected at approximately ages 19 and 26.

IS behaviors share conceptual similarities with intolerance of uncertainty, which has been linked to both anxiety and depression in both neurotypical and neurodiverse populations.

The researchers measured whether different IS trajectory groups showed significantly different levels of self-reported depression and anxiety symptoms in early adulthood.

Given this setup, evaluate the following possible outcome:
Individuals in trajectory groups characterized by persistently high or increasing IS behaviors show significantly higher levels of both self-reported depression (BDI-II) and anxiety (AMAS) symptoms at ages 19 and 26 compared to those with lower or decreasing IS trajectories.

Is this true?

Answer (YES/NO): NO